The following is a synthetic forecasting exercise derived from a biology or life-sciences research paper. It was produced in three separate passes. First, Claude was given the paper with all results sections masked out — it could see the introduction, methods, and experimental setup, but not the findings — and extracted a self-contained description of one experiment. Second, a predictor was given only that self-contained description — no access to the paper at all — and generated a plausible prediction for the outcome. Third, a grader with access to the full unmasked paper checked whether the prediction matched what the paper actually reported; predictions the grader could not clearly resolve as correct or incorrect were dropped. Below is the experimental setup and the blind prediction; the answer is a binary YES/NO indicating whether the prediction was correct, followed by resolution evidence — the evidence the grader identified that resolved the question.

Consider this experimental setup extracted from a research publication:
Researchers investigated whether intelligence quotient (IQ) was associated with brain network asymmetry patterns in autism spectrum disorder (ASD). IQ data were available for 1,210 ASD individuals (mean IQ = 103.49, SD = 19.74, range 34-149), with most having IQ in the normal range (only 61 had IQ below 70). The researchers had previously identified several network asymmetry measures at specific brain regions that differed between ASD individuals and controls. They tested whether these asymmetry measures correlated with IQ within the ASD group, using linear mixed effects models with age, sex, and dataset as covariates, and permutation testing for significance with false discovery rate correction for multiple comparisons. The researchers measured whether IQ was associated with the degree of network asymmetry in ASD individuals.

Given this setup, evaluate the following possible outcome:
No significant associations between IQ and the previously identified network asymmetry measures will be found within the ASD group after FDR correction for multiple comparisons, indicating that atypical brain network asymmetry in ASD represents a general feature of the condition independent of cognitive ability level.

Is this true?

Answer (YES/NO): YES